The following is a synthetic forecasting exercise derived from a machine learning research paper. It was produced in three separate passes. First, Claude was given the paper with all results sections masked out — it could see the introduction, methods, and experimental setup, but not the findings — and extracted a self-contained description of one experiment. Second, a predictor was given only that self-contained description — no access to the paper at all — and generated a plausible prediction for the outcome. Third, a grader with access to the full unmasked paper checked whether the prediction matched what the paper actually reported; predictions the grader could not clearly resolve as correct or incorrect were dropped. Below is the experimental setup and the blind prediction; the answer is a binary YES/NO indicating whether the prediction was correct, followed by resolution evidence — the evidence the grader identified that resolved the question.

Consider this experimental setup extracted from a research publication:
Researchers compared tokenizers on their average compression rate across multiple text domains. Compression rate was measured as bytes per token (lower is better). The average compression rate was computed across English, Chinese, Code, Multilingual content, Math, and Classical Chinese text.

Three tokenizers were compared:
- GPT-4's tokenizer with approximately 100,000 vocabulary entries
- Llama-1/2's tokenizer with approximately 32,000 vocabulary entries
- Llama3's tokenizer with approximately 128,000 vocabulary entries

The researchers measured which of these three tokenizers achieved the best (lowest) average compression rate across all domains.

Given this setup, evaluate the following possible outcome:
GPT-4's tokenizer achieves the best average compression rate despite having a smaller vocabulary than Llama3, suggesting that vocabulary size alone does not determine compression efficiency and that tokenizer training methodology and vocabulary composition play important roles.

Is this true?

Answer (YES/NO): NO